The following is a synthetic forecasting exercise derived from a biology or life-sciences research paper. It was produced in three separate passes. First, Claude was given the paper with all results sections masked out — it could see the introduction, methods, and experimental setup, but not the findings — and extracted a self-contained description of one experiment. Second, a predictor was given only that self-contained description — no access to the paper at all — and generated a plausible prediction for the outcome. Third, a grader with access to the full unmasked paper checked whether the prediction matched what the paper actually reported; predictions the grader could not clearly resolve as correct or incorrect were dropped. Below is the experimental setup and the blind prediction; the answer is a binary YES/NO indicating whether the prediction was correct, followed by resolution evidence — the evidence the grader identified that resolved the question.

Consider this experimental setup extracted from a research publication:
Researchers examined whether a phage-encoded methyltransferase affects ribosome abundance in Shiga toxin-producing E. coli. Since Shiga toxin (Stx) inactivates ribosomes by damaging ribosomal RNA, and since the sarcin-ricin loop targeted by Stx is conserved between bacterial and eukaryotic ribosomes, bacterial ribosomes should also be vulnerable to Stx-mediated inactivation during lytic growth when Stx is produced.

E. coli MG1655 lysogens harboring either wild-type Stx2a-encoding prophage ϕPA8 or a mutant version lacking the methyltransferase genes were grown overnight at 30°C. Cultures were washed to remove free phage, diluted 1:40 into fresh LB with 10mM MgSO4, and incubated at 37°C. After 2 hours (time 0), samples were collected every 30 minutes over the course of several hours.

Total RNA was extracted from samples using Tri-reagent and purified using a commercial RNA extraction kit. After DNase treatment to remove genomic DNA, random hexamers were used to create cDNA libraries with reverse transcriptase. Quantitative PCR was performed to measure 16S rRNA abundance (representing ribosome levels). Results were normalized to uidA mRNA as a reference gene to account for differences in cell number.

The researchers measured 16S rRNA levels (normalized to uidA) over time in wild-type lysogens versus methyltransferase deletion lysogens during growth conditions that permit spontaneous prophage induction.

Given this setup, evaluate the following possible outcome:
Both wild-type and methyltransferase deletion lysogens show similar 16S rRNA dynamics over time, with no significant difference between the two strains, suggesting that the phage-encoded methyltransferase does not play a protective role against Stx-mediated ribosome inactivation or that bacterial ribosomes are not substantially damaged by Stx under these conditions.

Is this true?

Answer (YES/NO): NO